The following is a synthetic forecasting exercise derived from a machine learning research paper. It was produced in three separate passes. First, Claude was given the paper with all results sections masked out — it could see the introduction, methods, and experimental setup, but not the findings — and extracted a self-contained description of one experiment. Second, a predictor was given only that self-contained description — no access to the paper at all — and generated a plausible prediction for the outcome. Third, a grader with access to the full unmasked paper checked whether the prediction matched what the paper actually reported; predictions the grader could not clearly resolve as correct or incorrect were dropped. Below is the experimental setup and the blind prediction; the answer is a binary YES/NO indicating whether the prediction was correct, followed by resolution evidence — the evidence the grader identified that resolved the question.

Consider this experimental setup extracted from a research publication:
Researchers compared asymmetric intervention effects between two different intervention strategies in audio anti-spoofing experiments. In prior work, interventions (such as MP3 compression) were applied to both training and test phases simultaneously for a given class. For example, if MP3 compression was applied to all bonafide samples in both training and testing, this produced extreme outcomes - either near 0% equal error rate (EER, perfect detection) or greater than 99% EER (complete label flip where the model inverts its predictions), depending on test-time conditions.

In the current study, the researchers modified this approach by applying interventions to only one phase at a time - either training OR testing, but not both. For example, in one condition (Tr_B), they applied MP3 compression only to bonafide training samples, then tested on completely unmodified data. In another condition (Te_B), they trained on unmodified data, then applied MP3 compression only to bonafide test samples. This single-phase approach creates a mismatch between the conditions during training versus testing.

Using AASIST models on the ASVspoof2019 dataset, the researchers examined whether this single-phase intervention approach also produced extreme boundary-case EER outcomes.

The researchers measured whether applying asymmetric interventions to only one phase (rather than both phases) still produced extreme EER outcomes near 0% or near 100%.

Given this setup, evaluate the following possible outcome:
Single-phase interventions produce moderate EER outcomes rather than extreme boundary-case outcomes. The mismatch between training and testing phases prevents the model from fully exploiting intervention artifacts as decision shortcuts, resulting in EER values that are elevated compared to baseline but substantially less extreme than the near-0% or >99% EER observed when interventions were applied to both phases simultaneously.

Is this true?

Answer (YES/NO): YES